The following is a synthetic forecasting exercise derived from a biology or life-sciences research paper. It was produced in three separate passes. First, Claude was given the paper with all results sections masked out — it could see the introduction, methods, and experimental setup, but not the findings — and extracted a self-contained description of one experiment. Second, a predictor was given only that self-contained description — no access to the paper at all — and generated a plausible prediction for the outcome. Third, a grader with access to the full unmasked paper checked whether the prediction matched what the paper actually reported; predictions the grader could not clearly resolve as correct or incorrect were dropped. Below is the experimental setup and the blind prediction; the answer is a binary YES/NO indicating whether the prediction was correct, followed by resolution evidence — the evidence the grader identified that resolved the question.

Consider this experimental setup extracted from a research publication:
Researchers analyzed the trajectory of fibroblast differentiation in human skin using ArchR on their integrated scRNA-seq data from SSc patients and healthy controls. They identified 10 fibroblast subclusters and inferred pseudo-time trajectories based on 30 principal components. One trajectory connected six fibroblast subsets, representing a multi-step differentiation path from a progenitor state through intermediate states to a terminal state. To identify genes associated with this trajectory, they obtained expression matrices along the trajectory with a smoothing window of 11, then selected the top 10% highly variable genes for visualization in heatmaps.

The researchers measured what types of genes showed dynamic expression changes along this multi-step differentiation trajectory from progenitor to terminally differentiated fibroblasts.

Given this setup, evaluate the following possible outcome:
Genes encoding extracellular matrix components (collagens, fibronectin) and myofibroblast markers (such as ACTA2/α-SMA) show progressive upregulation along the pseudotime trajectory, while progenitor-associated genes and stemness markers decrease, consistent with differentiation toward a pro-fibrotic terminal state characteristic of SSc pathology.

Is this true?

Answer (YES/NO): NO